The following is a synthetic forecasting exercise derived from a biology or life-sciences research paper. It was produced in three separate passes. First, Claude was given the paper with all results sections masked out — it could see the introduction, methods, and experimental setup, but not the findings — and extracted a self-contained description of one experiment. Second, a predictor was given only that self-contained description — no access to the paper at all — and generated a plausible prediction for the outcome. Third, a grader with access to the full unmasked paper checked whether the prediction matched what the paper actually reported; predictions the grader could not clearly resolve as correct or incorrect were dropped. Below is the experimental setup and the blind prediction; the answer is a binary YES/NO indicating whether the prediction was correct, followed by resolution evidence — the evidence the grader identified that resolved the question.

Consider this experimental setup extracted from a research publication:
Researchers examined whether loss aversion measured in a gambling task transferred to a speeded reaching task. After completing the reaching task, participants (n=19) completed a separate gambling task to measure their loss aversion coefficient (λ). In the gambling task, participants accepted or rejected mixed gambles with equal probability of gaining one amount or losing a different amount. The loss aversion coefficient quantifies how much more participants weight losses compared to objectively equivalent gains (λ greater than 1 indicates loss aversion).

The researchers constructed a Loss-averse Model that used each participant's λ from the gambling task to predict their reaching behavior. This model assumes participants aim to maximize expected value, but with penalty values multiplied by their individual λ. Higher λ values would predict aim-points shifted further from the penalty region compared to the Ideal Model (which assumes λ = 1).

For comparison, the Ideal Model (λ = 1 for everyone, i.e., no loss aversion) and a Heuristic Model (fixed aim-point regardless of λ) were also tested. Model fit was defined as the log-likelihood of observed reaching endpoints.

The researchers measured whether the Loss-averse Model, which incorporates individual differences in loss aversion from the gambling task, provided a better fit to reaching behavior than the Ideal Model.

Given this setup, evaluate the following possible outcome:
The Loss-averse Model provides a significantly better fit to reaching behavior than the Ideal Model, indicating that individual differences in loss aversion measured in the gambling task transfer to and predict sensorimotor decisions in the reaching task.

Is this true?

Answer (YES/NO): NO